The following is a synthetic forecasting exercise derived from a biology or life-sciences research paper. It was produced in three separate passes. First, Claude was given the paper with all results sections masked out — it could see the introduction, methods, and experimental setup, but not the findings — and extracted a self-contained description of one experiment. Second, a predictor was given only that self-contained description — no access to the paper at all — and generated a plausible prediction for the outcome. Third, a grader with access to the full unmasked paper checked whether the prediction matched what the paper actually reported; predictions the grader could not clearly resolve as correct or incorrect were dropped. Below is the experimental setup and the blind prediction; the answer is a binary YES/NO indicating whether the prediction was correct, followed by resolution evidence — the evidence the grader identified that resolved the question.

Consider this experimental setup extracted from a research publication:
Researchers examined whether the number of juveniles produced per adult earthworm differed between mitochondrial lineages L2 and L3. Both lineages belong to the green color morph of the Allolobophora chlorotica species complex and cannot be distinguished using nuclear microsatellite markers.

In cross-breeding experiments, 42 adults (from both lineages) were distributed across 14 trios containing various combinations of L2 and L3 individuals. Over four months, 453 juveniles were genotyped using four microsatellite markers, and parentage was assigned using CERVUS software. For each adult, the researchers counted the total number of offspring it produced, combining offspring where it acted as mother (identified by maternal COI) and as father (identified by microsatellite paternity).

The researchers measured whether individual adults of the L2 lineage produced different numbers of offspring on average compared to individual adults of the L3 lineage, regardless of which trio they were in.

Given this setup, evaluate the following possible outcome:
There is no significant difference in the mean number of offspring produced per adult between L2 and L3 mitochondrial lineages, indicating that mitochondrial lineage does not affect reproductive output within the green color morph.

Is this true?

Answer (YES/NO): YES